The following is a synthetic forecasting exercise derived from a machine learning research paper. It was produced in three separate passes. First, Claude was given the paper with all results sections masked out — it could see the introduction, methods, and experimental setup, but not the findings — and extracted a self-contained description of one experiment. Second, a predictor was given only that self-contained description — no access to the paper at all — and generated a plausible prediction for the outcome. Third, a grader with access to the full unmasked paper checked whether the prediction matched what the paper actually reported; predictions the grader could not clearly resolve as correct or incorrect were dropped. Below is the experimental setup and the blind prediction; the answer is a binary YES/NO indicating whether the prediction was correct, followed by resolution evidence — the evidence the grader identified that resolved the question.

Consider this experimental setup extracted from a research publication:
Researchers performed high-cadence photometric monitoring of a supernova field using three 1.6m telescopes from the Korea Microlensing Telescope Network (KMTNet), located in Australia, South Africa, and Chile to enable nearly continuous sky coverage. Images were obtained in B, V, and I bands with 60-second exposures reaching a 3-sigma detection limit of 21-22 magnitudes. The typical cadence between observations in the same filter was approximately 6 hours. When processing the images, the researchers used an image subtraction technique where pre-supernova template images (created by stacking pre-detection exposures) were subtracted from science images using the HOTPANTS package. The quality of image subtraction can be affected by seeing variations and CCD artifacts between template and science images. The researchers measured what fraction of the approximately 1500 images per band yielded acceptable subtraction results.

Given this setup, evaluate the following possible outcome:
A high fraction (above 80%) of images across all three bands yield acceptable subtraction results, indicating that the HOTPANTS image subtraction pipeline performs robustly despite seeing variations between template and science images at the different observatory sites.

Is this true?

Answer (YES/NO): NO